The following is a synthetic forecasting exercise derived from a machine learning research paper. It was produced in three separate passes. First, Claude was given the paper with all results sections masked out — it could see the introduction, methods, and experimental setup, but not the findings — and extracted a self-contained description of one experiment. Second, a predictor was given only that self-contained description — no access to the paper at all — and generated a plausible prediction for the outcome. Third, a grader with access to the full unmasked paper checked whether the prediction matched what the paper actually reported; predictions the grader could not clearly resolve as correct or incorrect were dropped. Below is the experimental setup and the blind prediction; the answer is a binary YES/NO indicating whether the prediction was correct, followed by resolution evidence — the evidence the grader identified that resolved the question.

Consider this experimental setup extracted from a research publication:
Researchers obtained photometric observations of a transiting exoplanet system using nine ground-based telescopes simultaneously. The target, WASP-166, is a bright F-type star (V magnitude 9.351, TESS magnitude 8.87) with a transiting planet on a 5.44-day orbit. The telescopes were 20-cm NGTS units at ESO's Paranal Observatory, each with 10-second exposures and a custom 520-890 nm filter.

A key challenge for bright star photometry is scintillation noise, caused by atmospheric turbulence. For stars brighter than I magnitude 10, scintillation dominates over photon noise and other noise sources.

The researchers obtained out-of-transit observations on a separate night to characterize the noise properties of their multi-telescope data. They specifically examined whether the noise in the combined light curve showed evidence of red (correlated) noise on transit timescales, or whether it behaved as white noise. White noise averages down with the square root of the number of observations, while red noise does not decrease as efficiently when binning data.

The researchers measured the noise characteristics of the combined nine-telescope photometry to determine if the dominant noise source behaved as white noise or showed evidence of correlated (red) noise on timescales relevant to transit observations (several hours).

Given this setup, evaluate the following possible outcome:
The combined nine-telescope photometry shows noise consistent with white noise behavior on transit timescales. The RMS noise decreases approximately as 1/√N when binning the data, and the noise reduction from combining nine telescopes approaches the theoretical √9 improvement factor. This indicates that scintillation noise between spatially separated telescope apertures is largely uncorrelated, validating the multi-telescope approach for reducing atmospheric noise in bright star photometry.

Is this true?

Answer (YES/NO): YES